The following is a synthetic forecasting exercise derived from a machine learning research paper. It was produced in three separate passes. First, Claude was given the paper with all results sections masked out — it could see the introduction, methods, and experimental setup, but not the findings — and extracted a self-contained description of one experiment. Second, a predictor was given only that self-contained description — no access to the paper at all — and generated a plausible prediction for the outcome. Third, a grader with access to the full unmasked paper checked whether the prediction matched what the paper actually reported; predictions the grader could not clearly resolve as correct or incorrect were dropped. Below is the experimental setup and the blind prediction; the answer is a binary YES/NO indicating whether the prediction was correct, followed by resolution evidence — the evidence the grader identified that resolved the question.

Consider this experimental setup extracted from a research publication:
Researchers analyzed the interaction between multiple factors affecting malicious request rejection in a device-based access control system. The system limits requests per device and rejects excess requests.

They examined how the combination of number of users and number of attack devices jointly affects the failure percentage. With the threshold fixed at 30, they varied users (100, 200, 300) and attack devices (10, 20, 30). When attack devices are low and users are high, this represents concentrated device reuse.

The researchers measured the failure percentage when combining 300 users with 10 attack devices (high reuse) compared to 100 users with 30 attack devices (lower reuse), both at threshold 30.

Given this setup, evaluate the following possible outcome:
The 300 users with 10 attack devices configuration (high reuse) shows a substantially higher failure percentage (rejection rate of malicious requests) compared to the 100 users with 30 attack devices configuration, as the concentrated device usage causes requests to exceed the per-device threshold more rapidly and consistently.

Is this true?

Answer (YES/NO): YES